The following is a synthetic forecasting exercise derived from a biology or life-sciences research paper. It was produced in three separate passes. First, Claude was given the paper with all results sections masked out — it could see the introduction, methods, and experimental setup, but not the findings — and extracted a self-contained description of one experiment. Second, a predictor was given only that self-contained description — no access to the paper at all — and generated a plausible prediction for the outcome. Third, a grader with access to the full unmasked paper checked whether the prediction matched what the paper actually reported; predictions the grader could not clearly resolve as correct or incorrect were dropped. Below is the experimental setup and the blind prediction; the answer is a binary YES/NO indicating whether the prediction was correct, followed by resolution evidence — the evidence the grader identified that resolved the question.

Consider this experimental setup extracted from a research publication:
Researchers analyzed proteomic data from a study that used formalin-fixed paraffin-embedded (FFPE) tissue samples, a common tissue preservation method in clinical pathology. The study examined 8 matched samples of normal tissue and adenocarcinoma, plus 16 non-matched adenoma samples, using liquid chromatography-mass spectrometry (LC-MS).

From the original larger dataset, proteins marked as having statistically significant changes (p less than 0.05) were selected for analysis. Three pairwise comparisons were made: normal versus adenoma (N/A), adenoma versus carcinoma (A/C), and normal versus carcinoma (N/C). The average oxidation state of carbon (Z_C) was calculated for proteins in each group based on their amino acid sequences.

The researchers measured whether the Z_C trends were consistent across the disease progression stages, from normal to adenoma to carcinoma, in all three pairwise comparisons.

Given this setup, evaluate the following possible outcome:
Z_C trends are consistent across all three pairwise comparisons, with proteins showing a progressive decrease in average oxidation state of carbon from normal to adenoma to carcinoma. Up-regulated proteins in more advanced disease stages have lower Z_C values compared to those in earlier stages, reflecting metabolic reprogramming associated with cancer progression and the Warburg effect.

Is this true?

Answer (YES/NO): NO